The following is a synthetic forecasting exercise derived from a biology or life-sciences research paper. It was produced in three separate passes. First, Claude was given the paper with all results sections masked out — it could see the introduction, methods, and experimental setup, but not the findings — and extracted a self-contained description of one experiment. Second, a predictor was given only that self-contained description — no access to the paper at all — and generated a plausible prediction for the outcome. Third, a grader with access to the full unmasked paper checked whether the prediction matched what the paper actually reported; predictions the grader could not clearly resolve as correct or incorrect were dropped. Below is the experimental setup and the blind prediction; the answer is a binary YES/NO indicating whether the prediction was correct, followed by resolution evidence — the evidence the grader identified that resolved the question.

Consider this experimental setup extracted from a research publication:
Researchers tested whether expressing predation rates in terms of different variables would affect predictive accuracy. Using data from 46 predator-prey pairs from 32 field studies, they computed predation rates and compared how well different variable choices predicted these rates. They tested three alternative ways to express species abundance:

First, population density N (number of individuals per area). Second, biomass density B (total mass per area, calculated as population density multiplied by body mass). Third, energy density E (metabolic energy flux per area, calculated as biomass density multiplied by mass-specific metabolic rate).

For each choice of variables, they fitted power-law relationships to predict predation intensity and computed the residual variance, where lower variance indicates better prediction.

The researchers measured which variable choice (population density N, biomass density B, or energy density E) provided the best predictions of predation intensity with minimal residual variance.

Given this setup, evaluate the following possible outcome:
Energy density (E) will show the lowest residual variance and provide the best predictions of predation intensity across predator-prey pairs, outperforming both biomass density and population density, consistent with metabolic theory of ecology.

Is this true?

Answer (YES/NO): YES